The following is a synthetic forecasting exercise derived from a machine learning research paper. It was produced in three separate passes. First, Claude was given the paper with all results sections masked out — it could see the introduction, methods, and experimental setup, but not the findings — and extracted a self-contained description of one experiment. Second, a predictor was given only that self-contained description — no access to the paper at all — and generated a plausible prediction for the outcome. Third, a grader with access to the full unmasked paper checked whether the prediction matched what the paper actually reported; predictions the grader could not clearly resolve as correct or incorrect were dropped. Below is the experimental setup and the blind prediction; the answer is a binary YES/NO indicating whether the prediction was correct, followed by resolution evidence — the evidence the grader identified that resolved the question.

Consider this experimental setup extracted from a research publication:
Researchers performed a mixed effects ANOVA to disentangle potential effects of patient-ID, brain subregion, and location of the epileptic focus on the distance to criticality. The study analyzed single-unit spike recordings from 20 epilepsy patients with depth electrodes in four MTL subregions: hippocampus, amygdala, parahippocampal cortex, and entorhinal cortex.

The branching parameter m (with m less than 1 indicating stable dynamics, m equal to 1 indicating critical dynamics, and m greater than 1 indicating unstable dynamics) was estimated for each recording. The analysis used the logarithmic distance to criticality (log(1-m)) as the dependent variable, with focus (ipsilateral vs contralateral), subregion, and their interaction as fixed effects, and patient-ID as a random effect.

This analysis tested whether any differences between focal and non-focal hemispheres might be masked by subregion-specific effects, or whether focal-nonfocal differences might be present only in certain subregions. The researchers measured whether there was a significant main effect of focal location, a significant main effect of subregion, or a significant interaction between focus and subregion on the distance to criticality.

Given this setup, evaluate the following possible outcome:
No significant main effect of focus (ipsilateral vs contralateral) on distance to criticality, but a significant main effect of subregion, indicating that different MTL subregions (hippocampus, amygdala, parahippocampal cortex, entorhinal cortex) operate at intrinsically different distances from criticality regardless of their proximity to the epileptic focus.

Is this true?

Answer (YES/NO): NO